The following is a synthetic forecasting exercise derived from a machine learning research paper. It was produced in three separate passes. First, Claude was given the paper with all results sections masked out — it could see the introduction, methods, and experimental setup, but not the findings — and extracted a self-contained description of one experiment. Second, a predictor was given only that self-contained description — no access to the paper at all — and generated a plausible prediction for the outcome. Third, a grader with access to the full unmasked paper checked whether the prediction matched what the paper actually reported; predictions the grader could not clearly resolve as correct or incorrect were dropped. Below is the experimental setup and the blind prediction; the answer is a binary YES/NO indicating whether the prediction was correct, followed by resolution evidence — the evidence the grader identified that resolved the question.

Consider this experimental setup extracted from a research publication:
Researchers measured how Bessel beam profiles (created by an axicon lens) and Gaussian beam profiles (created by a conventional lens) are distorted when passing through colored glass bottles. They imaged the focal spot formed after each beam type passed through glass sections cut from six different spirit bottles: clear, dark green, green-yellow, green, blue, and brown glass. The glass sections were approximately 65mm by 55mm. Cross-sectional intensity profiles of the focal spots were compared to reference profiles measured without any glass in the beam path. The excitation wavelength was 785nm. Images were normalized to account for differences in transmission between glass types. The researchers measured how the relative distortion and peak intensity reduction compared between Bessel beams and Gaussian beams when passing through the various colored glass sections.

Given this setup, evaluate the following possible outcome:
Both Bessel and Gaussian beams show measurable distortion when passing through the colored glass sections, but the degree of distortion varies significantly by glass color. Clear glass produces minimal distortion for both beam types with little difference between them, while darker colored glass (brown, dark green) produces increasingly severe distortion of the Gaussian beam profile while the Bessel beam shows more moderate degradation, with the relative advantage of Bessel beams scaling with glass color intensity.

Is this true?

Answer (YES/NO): NO